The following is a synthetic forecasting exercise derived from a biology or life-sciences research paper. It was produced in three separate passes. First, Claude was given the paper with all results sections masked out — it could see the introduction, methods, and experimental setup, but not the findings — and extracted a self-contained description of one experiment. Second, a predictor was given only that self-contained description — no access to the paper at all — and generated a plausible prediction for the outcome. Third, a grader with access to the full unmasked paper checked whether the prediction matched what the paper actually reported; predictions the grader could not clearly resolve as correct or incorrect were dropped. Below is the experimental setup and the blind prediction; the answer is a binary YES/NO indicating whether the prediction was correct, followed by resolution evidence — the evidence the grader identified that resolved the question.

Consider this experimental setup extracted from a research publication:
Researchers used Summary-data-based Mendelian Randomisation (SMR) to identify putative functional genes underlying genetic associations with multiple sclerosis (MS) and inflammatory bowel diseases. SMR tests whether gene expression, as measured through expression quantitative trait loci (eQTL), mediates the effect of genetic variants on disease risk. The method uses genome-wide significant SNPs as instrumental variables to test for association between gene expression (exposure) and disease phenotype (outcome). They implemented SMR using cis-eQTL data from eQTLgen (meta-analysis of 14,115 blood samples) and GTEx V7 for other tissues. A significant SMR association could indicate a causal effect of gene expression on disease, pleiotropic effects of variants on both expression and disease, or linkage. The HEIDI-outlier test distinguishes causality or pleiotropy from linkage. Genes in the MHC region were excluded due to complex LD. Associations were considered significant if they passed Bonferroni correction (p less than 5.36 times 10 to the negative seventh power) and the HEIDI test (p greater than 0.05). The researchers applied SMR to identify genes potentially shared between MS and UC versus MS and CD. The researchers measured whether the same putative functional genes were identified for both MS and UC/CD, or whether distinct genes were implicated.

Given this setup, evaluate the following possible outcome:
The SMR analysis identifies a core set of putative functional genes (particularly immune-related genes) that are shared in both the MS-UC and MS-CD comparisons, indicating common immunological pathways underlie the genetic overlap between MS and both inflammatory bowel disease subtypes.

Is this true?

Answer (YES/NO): NO